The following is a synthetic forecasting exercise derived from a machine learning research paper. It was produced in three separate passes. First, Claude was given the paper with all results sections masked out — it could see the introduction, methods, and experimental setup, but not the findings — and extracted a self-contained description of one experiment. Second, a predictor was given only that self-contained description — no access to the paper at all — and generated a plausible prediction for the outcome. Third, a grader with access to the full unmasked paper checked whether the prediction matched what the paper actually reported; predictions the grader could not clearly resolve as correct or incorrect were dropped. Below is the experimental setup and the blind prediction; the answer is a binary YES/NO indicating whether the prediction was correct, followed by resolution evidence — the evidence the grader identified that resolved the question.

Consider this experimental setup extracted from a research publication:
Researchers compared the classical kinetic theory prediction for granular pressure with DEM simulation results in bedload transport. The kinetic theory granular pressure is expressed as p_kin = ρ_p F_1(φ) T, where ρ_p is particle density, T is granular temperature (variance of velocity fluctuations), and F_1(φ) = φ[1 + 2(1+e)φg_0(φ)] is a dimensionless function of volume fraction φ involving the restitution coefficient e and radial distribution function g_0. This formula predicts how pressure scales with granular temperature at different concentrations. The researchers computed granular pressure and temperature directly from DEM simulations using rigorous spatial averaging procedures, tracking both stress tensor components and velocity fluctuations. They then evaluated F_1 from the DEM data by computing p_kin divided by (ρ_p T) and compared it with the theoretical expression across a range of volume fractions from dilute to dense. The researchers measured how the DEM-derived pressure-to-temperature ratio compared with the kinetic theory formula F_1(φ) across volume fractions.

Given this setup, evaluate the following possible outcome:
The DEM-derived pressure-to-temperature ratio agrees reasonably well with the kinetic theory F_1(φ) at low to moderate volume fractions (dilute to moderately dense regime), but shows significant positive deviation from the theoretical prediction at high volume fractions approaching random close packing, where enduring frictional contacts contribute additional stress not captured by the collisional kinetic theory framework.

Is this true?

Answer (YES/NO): NO